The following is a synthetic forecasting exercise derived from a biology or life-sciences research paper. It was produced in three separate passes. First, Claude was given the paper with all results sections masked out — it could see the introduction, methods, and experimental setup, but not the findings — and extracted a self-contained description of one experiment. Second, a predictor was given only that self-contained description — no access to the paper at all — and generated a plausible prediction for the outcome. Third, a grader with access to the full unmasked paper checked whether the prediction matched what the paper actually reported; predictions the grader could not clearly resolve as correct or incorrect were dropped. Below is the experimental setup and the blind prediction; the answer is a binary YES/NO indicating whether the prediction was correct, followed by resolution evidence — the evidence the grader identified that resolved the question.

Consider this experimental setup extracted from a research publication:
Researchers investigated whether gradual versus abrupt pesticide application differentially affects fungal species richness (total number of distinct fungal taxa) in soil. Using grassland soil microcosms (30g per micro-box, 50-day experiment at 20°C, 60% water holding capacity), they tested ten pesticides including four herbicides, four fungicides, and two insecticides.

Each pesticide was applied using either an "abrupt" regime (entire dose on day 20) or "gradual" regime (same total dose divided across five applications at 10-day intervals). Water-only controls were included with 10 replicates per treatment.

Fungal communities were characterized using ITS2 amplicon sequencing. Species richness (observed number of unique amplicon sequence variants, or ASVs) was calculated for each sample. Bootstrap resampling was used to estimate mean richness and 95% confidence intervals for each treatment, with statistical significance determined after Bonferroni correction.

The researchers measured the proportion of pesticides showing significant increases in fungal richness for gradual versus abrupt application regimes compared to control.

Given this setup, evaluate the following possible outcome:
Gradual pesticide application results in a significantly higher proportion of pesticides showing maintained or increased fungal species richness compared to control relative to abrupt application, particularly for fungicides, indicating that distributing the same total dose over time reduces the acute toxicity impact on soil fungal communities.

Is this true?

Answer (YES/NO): NO